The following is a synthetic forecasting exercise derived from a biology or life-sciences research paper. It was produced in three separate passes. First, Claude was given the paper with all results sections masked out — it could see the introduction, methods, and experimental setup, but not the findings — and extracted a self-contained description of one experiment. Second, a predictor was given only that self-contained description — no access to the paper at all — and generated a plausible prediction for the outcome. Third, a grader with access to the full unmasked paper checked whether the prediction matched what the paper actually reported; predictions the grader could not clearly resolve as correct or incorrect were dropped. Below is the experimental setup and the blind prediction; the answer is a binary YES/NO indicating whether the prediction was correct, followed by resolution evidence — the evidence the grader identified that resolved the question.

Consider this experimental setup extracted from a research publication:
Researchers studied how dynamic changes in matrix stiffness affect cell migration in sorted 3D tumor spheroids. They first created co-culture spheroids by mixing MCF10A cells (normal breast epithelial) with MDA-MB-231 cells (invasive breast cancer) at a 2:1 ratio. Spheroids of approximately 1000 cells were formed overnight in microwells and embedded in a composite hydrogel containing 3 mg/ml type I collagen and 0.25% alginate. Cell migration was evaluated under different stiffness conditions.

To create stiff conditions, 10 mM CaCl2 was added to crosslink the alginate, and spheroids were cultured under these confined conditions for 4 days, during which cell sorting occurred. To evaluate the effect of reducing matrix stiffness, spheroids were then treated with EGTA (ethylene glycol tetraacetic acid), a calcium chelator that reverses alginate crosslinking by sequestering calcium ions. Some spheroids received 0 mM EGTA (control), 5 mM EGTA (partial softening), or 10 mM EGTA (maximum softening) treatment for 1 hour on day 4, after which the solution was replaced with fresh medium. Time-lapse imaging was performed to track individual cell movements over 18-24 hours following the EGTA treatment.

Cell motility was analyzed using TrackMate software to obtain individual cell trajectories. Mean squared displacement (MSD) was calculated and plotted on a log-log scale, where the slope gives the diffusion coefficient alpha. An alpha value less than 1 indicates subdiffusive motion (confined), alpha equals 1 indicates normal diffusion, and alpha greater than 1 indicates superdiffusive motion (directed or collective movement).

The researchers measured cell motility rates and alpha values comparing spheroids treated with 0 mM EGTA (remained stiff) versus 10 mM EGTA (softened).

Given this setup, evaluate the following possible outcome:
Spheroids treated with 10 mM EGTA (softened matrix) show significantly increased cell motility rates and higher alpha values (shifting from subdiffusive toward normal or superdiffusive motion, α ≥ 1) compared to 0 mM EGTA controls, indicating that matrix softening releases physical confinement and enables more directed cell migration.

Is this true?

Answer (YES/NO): YES